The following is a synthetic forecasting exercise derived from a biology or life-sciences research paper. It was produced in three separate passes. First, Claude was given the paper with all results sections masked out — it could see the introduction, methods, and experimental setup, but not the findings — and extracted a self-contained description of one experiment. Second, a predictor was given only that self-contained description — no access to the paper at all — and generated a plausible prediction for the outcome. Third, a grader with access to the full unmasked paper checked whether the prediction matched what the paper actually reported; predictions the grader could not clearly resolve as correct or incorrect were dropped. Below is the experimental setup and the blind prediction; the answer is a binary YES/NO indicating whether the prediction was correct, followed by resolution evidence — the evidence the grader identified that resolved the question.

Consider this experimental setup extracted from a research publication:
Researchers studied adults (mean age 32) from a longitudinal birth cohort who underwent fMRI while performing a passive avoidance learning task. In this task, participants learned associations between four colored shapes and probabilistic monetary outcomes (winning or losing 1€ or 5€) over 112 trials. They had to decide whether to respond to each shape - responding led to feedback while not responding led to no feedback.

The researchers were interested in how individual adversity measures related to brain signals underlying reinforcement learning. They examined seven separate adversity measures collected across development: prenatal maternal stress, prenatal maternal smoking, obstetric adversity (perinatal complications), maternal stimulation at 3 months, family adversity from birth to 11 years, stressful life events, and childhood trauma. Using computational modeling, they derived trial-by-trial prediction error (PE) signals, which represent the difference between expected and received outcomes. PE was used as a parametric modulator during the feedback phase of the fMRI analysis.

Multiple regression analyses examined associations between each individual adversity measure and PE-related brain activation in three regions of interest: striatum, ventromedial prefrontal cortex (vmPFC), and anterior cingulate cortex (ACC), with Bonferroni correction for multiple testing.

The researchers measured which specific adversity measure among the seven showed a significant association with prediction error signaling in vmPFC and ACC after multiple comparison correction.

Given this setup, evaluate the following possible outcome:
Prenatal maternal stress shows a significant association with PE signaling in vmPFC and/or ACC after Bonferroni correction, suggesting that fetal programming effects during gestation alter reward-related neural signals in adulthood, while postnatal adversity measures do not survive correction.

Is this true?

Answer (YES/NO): NO